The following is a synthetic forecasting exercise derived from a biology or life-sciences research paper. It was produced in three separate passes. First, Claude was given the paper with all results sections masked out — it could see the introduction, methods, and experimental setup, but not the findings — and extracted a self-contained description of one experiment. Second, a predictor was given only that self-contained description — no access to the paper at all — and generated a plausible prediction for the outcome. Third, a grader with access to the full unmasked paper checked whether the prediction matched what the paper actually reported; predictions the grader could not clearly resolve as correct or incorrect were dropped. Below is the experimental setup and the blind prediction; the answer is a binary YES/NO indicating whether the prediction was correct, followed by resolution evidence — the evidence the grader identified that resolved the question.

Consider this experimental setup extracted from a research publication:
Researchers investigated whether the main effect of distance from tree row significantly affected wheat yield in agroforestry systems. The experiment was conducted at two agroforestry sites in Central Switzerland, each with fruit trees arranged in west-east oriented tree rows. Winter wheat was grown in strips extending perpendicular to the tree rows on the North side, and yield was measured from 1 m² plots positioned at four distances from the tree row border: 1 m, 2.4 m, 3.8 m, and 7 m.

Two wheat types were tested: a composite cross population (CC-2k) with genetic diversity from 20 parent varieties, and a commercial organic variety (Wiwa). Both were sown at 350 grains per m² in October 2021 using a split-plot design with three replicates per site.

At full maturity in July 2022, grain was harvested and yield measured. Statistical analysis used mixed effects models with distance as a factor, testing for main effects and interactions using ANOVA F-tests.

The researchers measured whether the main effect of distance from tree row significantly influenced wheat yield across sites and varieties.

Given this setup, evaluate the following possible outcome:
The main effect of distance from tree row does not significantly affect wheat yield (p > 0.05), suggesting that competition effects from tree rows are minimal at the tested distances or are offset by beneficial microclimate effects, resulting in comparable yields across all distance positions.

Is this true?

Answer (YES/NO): YES